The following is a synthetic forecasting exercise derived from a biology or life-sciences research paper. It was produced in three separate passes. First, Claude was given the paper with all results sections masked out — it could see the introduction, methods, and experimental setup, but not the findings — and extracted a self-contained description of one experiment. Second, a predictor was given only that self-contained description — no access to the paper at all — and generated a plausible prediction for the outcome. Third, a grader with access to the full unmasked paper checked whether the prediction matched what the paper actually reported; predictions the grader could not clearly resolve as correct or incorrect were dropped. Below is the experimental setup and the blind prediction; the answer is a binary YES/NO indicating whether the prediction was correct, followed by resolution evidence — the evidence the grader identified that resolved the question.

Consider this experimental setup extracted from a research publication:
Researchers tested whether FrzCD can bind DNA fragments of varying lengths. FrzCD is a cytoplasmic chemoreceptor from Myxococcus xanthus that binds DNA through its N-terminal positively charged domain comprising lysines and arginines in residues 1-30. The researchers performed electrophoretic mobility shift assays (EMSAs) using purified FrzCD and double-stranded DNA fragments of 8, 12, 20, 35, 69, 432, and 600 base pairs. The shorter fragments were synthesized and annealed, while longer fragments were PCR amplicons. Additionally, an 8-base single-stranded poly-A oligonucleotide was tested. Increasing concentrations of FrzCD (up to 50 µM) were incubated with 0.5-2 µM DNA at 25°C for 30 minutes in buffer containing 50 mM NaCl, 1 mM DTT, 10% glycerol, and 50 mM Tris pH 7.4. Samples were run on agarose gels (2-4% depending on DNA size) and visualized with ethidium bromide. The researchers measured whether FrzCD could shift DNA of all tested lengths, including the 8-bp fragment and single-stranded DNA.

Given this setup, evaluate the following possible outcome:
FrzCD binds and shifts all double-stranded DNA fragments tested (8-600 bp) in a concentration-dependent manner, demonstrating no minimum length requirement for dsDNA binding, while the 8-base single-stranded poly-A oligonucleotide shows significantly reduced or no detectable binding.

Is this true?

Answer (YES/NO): NO